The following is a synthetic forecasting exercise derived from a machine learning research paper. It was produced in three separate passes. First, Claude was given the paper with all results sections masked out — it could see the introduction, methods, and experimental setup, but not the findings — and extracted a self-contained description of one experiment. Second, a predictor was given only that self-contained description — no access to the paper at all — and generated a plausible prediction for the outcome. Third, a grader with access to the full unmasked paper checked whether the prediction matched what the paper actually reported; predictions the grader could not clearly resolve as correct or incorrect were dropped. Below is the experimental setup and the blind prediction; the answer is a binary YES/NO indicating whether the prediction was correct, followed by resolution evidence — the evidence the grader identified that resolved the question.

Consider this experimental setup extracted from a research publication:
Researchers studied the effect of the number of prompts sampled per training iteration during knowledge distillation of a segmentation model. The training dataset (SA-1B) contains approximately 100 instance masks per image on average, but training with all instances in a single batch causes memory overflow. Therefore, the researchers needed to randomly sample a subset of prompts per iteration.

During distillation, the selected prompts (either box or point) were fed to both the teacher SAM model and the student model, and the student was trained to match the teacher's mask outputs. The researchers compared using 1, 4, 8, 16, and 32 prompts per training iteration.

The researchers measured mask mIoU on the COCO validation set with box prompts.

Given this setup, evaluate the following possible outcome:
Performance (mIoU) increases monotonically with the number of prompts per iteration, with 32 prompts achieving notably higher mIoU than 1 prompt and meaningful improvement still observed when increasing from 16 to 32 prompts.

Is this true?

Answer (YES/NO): NO